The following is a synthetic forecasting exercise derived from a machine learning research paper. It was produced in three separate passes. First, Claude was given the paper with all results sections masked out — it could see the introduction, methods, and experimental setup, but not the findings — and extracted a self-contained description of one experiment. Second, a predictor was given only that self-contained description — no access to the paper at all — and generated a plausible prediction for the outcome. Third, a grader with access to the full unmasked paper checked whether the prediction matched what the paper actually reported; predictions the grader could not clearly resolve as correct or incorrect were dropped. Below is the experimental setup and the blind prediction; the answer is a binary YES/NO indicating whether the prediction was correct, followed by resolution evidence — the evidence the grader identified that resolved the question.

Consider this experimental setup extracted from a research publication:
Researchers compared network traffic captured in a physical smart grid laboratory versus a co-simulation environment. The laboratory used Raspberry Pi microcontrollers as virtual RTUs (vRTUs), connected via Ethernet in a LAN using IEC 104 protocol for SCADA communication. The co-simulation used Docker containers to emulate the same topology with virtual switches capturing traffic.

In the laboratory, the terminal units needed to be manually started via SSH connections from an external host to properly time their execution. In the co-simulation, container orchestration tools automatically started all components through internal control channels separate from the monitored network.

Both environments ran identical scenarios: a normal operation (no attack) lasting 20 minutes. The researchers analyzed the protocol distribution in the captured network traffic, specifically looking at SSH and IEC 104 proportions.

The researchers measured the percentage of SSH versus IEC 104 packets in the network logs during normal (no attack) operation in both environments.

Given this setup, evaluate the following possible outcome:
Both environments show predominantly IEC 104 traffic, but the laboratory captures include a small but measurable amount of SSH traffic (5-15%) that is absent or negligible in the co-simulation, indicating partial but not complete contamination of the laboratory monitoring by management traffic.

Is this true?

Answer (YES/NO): NO